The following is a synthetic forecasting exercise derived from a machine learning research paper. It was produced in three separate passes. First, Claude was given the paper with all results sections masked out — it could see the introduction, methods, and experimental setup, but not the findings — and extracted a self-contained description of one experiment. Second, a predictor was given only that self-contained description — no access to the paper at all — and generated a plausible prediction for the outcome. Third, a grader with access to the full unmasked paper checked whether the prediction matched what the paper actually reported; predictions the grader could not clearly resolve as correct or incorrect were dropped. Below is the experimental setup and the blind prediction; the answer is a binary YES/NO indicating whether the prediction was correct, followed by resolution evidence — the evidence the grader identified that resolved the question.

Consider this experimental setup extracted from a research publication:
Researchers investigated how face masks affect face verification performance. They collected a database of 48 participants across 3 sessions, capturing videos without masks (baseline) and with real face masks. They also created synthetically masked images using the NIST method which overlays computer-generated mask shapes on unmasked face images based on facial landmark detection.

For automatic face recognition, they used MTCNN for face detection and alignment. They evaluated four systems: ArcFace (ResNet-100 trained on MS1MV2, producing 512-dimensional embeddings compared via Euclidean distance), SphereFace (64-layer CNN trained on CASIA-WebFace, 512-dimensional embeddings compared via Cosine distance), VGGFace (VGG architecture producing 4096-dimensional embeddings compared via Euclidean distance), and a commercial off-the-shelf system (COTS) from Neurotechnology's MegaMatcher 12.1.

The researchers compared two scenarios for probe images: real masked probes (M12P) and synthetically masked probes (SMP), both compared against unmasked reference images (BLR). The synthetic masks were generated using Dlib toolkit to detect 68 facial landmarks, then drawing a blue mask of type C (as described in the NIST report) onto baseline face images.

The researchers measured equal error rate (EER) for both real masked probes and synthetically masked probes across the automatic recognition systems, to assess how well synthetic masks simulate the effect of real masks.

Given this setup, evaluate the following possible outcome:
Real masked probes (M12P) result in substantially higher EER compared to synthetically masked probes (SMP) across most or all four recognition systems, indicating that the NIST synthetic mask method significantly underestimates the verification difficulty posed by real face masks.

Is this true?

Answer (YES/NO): NO